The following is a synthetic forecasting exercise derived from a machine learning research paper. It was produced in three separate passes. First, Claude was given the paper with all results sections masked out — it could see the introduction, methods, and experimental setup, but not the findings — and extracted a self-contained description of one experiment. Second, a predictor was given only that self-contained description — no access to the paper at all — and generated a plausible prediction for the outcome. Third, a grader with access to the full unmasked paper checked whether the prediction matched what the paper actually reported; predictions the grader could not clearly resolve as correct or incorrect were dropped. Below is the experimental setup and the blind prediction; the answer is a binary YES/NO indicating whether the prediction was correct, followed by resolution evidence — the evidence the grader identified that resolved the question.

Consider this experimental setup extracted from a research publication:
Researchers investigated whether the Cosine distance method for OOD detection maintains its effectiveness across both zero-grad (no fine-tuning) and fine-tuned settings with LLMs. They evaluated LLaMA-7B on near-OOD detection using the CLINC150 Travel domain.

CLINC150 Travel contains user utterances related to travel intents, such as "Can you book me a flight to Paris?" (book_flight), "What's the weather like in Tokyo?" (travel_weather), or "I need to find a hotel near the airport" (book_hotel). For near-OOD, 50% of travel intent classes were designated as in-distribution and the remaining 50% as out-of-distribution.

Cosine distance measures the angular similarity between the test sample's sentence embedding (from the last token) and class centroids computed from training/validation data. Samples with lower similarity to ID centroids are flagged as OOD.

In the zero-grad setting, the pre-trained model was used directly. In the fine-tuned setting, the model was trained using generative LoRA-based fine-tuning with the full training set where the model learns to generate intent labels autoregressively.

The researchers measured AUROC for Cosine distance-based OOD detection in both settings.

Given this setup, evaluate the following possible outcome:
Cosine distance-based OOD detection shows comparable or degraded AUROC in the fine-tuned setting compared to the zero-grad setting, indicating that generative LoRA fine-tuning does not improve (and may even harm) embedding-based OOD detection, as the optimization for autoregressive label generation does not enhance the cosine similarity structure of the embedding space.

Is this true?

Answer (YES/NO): NO